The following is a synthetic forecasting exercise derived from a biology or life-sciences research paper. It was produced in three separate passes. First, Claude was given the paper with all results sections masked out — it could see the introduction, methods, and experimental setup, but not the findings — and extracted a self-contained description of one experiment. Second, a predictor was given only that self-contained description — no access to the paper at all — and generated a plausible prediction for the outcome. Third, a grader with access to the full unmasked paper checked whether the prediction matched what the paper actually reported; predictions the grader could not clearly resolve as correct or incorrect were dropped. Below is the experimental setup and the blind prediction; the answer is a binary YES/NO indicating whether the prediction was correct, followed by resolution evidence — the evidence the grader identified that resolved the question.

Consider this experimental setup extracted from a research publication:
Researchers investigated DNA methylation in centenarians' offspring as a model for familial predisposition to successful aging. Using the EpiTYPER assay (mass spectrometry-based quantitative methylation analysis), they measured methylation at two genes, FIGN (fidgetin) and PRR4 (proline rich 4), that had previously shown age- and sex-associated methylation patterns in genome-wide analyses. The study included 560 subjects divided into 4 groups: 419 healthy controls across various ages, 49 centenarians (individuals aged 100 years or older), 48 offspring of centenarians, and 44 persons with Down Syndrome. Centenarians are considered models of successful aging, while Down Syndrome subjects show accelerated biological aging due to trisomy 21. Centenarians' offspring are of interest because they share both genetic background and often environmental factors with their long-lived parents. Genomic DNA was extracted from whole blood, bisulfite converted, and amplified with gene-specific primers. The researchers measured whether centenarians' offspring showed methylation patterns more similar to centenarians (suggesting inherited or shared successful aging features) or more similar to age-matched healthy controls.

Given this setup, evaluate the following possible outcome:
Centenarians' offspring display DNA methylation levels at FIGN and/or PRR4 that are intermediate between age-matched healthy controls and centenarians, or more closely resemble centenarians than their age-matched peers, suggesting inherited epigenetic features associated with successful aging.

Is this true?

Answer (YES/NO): NO